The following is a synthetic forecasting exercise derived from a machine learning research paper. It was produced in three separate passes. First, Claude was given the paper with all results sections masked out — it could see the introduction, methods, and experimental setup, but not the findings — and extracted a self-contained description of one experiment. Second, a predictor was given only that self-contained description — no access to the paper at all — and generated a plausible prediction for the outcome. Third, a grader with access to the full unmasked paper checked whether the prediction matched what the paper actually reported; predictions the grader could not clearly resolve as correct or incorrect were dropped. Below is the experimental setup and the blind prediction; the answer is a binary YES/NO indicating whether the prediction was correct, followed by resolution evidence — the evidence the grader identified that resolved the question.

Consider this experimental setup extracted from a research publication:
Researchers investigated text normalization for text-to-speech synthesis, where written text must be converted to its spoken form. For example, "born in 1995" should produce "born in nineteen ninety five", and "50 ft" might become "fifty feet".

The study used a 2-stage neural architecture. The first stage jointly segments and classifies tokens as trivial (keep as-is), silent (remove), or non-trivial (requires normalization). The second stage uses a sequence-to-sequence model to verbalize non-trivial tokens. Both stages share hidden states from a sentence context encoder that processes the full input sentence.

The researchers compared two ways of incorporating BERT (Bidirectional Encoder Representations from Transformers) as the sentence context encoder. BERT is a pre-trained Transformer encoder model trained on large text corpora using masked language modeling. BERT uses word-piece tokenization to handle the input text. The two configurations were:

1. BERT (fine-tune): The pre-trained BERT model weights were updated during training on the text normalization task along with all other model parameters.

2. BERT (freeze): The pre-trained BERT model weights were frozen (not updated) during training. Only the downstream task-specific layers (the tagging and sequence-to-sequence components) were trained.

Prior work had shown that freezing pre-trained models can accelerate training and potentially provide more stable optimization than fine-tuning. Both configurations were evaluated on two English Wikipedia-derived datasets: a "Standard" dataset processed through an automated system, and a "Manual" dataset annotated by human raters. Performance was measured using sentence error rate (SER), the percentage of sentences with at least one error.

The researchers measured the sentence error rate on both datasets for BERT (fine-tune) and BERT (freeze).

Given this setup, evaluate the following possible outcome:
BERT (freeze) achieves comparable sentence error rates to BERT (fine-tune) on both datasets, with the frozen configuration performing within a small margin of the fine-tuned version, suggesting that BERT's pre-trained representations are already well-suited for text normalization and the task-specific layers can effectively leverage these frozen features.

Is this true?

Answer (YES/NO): NO